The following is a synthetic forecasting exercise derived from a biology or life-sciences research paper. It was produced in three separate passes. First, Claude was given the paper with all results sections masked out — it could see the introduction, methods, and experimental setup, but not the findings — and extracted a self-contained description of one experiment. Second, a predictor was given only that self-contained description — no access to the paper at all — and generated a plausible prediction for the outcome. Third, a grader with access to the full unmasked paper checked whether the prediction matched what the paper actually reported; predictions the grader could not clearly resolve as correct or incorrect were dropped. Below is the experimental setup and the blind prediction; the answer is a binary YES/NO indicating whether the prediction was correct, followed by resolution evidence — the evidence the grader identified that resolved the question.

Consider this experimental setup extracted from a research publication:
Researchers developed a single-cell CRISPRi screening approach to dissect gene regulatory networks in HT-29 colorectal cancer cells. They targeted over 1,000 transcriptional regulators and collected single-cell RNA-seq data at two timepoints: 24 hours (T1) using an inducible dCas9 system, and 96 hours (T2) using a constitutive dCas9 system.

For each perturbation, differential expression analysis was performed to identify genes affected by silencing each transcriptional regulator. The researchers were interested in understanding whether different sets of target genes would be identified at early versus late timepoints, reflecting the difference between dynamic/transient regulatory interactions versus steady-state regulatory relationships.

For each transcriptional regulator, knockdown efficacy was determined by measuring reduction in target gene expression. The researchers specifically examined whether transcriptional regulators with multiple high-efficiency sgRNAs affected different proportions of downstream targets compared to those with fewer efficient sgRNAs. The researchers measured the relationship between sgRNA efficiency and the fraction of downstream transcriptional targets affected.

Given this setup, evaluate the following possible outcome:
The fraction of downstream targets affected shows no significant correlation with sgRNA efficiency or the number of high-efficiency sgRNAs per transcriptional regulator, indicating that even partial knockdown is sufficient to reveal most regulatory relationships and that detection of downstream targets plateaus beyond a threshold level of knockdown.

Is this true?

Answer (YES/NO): NO